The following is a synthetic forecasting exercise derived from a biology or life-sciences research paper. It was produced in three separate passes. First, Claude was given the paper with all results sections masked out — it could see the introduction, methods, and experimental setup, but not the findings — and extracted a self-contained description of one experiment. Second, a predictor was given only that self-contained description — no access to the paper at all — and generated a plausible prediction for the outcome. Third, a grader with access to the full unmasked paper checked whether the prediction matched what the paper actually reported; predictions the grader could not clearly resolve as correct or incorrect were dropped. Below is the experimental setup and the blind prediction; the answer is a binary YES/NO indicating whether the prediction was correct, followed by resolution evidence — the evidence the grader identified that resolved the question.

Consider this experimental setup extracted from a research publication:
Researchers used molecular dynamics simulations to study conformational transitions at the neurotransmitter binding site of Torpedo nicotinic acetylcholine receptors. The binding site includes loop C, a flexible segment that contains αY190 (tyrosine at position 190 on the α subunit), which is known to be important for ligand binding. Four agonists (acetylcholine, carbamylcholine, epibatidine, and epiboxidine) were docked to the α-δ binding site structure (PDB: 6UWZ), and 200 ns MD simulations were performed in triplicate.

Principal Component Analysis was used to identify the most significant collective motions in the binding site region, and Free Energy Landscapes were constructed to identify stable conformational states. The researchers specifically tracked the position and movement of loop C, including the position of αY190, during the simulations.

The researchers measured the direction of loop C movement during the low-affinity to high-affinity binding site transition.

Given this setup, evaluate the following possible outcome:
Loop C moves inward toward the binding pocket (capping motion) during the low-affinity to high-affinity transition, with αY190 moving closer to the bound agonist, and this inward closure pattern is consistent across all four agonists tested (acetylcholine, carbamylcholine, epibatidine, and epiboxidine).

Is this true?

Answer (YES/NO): YES